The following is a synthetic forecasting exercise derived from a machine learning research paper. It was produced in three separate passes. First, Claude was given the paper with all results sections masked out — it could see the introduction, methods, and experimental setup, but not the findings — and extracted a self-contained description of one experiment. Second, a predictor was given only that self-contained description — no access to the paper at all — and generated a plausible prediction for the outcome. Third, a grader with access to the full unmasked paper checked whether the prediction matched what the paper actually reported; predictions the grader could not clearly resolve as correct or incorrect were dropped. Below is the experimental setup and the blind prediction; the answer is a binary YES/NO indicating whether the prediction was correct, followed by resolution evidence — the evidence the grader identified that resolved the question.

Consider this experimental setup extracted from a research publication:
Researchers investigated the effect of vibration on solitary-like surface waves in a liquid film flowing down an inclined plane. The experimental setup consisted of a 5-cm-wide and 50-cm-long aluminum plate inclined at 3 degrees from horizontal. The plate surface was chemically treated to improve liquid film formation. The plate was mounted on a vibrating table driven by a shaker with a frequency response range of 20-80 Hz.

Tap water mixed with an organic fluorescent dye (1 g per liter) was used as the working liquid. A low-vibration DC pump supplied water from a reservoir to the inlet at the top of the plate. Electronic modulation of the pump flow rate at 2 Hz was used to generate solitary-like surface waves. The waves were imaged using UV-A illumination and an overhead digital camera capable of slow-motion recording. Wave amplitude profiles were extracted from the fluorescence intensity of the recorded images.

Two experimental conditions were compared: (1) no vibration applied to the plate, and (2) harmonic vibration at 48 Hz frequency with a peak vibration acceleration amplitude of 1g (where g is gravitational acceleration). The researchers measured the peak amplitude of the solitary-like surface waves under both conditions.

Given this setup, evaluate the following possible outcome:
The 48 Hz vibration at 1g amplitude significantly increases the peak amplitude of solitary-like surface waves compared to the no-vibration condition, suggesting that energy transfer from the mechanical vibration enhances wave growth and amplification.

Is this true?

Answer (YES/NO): NO